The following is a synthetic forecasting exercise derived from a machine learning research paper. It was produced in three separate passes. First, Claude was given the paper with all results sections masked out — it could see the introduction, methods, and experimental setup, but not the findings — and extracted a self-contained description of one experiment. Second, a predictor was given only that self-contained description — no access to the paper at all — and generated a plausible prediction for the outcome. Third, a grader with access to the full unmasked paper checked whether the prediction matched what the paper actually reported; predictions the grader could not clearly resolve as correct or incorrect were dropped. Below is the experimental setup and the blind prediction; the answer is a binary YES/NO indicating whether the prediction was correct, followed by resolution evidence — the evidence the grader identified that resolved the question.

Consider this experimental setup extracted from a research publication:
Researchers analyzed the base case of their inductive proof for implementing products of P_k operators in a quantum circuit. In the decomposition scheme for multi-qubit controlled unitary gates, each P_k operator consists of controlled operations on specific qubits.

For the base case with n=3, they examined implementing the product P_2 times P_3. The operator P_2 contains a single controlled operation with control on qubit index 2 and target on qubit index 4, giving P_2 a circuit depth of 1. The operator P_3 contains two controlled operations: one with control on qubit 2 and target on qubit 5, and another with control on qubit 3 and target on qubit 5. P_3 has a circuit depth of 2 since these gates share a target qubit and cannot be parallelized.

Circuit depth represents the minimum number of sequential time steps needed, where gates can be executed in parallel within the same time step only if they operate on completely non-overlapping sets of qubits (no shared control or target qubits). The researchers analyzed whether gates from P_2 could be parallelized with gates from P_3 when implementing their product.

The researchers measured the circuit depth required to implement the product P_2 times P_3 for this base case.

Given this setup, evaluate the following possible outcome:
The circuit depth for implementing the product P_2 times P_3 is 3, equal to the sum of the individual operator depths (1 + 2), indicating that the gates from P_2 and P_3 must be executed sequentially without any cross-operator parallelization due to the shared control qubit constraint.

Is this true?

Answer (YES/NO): YES